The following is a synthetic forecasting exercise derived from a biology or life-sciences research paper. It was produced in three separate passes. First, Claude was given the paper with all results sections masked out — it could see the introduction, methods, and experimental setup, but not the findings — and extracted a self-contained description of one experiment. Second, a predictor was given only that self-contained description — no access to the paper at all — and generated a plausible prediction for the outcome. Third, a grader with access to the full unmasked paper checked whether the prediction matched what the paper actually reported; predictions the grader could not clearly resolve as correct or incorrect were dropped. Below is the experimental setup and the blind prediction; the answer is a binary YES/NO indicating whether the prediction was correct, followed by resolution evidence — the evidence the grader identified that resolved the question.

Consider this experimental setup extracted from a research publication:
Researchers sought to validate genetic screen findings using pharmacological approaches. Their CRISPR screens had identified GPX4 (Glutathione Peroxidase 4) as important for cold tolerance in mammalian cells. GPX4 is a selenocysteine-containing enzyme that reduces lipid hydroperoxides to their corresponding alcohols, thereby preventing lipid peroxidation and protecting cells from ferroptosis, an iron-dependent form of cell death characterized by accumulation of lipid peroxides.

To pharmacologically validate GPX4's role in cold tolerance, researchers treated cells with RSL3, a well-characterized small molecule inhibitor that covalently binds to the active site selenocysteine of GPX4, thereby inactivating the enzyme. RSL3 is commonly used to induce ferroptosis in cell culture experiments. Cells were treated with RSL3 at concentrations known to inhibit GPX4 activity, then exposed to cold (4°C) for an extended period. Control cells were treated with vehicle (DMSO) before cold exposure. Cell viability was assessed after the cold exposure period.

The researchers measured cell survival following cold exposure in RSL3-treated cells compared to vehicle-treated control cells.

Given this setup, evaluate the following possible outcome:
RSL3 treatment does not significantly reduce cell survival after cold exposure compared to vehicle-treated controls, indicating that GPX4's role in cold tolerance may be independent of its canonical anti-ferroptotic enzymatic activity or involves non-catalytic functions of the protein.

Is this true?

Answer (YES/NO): NO